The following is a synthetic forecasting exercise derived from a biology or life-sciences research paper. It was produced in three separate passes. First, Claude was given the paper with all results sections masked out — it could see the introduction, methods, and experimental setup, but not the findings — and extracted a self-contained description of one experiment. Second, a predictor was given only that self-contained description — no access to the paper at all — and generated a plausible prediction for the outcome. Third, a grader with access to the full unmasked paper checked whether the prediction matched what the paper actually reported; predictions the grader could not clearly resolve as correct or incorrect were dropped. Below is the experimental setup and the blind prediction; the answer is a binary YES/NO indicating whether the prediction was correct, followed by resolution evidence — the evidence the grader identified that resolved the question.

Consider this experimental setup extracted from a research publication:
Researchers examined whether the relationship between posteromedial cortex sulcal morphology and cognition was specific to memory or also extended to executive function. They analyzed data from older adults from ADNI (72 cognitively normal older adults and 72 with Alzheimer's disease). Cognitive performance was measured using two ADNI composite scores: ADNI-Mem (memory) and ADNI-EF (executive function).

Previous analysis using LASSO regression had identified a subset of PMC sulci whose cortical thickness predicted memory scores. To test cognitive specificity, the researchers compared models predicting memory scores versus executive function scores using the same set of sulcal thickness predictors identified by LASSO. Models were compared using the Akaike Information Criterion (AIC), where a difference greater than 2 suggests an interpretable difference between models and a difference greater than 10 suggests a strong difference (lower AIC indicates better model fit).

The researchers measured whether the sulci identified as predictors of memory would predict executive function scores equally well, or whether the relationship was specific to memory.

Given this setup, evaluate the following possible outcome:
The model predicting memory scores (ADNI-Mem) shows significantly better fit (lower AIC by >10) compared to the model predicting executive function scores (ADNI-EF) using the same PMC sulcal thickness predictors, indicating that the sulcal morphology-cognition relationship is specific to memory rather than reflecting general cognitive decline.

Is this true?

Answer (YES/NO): YES